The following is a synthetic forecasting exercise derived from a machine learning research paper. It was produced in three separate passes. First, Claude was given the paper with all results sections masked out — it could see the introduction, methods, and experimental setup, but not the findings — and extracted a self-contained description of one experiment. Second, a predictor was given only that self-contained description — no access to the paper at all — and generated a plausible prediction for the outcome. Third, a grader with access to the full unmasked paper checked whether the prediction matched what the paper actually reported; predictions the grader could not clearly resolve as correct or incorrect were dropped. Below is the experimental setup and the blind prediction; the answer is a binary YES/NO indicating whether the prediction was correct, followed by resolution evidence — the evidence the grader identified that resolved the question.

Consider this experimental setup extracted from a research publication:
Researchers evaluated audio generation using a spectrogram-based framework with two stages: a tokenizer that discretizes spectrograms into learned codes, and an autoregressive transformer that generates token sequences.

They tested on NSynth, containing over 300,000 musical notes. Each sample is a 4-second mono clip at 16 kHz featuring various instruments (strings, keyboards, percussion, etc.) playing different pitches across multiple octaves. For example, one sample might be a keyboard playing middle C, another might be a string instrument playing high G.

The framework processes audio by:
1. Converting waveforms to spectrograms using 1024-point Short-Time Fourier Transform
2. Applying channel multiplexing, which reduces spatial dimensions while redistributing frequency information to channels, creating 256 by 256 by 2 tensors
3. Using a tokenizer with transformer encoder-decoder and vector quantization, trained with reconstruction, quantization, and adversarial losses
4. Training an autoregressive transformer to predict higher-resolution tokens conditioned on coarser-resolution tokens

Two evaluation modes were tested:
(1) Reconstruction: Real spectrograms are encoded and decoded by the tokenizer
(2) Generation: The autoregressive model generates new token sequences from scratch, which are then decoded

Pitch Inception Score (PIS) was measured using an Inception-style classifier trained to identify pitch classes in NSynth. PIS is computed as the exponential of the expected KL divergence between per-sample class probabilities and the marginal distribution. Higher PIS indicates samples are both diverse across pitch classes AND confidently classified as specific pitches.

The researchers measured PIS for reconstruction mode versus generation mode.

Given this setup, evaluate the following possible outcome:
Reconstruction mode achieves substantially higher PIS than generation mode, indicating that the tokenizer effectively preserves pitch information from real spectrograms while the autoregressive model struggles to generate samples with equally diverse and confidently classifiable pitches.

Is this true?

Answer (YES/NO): NO